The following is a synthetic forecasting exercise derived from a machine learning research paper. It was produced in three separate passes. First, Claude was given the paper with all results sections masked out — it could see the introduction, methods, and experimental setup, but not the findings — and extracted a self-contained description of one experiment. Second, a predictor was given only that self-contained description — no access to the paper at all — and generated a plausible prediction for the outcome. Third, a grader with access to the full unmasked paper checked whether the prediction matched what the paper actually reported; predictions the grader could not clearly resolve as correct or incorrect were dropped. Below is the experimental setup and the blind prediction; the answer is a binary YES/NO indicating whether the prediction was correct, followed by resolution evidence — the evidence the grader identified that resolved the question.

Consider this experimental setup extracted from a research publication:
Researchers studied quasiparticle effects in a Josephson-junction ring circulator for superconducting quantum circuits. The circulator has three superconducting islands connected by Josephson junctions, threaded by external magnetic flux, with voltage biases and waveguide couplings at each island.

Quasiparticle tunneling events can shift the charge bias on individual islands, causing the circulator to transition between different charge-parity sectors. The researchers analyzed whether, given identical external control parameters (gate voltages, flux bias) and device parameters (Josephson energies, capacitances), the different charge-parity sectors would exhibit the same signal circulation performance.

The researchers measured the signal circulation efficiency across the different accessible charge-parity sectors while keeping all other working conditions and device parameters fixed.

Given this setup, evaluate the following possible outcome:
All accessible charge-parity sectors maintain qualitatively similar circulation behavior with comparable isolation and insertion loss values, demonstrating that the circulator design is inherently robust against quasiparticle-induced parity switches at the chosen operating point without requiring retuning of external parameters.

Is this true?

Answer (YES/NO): NO